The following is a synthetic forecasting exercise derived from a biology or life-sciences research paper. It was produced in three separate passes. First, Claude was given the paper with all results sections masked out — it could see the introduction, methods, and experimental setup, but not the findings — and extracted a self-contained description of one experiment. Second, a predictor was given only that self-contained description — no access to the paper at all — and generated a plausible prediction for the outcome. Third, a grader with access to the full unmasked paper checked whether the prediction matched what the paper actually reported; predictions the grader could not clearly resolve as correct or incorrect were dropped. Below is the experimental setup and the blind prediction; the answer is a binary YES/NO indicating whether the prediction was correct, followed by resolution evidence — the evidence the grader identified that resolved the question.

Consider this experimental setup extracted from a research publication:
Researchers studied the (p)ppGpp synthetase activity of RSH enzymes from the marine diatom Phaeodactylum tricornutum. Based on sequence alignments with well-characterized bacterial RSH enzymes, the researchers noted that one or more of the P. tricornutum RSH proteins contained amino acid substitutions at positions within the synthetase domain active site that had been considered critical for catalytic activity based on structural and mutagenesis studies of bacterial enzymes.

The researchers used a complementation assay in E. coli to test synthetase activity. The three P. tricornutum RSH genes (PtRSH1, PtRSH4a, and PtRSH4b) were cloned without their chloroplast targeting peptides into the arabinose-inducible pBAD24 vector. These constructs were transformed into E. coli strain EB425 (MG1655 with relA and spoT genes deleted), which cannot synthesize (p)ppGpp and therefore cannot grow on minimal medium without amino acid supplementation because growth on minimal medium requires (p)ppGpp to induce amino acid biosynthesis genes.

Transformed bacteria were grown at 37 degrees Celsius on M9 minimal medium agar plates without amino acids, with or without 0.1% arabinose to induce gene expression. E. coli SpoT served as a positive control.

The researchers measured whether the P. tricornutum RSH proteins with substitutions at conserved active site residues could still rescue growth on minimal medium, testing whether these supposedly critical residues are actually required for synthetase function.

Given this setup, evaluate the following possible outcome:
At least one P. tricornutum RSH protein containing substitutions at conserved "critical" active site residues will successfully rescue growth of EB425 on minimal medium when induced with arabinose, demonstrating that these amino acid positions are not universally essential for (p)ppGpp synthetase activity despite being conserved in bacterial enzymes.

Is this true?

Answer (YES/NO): YES